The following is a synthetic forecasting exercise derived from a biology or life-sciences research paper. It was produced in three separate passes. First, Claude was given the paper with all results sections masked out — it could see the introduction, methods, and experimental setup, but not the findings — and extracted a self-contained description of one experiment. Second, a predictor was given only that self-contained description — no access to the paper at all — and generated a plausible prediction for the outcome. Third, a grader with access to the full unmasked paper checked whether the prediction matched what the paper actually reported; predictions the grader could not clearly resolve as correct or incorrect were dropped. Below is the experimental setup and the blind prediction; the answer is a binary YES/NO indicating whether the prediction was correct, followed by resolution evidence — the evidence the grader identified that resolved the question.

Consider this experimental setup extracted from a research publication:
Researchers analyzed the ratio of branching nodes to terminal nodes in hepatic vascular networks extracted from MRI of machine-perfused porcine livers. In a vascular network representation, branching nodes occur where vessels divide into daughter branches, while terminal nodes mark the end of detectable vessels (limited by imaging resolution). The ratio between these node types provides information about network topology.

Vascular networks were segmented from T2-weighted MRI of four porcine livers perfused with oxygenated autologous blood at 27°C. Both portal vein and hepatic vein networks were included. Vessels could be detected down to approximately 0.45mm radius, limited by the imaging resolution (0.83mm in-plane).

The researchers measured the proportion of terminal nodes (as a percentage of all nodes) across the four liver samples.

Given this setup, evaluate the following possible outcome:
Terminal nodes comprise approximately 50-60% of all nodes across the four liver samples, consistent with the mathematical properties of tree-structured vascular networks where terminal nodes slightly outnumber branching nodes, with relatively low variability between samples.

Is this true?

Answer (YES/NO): NO